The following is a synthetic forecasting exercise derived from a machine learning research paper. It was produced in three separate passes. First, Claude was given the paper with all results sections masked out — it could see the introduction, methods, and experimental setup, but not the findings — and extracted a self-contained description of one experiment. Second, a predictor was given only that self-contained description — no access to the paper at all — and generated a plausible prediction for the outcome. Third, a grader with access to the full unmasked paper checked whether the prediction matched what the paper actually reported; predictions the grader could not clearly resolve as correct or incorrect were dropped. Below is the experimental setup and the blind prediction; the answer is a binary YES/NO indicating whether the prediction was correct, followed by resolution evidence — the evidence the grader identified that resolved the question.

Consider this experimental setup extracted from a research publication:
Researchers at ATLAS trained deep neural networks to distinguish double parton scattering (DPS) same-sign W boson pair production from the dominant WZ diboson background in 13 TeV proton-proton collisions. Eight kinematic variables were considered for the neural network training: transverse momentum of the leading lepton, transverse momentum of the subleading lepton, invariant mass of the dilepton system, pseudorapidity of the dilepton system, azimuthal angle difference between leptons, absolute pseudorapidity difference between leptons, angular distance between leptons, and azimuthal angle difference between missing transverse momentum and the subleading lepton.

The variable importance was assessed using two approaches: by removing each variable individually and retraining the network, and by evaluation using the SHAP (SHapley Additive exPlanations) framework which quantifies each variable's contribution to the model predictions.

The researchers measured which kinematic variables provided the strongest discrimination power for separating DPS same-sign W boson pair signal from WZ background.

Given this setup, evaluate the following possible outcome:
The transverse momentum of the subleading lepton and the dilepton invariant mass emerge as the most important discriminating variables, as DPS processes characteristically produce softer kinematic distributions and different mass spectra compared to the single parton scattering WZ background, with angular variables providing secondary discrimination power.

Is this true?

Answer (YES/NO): NO